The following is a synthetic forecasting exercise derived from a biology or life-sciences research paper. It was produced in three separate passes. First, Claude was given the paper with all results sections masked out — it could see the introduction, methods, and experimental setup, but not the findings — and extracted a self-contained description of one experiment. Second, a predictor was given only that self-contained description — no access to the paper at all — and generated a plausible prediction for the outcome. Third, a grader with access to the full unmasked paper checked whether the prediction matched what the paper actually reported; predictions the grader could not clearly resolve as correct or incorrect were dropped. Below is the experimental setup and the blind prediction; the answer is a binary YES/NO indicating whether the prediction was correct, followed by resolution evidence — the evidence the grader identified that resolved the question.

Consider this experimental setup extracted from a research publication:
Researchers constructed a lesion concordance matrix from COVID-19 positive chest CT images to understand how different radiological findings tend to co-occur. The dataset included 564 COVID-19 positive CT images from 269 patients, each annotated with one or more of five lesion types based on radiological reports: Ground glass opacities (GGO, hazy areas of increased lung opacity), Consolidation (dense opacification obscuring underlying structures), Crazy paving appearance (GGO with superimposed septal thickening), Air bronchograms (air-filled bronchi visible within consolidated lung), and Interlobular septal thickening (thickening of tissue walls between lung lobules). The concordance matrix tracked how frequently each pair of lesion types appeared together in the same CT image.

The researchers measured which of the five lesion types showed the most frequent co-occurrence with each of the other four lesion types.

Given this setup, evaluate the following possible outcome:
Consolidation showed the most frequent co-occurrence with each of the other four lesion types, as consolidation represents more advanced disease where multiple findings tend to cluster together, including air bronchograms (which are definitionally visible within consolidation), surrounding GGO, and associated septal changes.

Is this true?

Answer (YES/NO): NO